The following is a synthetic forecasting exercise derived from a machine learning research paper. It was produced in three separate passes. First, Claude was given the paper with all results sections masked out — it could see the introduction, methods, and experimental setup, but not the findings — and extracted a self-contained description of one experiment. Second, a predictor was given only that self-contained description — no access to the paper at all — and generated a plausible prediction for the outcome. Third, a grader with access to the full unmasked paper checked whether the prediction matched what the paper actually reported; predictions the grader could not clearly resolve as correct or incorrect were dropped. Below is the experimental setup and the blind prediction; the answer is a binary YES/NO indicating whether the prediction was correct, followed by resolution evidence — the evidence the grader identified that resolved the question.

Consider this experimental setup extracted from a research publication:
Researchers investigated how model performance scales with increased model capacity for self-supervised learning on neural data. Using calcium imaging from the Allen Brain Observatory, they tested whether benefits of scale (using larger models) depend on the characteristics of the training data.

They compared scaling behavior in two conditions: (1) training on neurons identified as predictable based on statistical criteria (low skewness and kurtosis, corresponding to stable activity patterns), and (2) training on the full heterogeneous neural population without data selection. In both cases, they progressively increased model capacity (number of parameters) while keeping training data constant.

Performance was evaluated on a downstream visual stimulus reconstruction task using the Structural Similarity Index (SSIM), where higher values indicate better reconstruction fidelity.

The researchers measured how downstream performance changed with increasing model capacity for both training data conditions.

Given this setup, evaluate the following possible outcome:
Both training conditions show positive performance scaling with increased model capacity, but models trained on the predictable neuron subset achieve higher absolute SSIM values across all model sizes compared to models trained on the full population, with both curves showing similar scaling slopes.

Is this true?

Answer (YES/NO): NO